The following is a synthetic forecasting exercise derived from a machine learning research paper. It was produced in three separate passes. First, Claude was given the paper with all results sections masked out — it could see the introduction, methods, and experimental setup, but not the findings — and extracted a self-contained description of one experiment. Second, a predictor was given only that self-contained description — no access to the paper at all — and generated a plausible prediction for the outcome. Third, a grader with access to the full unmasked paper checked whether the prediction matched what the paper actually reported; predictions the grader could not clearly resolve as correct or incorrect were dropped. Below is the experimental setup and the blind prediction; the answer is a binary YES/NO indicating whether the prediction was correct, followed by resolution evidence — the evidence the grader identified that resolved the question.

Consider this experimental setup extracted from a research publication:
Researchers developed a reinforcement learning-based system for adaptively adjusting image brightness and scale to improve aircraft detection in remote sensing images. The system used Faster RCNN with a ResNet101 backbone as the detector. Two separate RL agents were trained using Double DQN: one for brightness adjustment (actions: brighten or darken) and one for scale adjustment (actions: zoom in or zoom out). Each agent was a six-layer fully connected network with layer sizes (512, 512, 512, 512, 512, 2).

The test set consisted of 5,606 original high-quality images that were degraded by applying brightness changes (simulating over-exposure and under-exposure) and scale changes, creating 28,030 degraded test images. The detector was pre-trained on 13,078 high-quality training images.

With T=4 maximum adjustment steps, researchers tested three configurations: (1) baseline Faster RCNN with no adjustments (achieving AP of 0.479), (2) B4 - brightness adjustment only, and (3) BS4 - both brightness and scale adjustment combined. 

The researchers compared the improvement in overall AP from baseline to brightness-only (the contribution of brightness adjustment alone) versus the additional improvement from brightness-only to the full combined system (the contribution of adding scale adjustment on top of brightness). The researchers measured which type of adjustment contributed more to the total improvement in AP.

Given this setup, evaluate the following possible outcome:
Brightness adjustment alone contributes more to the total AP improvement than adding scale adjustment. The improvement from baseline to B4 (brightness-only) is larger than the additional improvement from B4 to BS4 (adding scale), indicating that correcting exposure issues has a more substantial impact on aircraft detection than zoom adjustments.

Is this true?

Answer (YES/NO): YES